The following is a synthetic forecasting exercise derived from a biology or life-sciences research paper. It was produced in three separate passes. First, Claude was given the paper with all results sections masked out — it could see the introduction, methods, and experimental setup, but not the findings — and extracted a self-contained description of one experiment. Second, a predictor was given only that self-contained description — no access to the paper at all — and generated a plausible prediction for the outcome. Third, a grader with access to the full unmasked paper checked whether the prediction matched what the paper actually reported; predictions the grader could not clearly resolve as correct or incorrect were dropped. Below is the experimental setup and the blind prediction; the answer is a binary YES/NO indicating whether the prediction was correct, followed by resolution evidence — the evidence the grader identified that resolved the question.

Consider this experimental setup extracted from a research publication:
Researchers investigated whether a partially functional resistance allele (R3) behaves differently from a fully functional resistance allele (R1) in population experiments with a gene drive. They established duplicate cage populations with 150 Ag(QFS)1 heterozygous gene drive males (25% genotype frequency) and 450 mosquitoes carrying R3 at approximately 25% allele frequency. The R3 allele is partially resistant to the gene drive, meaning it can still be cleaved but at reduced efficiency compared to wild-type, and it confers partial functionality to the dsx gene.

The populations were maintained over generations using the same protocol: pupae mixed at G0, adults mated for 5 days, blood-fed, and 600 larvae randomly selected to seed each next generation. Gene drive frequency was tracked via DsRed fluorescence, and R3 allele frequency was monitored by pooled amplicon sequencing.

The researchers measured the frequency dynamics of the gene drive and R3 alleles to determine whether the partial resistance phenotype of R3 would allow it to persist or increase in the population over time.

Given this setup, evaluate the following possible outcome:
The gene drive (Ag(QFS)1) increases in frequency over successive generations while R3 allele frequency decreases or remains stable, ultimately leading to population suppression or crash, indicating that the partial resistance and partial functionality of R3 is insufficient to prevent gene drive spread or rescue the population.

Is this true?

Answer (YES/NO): NO